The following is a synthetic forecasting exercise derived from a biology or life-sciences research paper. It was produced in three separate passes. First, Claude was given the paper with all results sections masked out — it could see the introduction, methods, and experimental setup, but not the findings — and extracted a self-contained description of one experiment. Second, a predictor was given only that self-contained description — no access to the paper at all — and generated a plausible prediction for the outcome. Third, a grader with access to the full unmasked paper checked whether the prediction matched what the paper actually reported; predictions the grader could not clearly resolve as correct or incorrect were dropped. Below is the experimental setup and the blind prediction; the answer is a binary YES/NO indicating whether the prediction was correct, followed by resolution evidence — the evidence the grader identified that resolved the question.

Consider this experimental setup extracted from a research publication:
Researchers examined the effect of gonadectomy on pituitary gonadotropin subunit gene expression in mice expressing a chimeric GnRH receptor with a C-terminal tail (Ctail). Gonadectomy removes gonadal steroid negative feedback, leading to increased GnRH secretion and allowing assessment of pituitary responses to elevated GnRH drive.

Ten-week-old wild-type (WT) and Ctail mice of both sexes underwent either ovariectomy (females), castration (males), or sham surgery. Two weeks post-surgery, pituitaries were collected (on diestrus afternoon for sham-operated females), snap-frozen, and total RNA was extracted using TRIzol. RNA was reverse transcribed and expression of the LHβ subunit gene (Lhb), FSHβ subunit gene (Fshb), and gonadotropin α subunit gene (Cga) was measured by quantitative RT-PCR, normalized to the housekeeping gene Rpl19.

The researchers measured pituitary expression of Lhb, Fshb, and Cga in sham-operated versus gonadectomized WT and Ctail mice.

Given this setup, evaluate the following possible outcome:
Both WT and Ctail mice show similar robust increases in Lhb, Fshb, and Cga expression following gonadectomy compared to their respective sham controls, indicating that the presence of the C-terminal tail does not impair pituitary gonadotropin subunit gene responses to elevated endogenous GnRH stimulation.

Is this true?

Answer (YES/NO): NO